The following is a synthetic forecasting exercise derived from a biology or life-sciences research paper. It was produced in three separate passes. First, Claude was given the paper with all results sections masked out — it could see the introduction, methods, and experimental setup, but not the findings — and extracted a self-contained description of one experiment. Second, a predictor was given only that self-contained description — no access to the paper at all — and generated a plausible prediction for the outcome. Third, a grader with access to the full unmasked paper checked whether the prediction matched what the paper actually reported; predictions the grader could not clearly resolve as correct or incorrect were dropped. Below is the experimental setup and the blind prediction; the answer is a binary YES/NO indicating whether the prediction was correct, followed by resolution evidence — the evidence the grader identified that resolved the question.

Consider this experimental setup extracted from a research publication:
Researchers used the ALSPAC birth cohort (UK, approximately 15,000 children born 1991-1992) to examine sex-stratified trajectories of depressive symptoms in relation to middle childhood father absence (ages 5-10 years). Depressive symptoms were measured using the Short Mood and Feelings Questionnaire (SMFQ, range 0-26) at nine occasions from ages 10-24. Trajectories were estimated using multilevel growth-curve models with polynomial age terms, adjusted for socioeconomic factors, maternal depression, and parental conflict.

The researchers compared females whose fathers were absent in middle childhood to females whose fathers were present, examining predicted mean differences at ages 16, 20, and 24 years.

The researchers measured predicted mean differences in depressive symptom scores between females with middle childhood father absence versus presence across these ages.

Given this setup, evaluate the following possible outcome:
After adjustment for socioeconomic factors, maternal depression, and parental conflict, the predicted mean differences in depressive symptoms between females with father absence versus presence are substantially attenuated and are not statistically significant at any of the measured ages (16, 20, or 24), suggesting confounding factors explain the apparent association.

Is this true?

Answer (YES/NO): NO